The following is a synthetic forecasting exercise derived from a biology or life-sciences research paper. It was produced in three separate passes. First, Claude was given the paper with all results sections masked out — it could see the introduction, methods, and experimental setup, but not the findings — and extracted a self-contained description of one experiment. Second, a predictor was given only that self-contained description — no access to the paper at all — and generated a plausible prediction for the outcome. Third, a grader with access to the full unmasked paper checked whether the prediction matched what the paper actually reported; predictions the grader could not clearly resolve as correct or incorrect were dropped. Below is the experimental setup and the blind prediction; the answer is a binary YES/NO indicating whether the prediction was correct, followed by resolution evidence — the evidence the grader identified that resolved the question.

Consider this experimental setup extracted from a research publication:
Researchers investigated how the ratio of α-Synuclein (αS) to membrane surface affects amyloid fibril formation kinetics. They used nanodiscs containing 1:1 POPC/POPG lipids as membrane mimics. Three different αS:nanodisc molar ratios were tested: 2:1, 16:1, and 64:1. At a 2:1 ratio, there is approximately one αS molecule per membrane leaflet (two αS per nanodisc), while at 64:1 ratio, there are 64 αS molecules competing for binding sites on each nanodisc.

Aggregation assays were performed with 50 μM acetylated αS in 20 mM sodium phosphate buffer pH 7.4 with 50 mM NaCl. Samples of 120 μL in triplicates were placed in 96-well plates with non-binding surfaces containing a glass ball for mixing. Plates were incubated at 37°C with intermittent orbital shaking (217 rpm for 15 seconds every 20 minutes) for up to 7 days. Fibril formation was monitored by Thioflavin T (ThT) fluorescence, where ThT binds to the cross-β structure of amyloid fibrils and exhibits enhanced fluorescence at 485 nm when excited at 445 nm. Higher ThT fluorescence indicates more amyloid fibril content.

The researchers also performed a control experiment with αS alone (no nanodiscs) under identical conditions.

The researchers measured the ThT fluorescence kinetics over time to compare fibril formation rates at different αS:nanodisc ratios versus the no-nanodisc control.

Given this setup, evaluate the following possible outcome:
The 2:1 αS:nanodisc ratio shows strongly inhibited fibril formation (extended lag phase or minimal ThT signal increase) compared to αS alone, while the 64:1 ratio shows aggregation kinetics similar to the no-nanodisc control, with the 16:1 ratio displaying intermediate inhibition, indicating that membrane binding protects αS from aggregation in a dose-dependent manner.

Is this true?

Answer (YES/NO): NO